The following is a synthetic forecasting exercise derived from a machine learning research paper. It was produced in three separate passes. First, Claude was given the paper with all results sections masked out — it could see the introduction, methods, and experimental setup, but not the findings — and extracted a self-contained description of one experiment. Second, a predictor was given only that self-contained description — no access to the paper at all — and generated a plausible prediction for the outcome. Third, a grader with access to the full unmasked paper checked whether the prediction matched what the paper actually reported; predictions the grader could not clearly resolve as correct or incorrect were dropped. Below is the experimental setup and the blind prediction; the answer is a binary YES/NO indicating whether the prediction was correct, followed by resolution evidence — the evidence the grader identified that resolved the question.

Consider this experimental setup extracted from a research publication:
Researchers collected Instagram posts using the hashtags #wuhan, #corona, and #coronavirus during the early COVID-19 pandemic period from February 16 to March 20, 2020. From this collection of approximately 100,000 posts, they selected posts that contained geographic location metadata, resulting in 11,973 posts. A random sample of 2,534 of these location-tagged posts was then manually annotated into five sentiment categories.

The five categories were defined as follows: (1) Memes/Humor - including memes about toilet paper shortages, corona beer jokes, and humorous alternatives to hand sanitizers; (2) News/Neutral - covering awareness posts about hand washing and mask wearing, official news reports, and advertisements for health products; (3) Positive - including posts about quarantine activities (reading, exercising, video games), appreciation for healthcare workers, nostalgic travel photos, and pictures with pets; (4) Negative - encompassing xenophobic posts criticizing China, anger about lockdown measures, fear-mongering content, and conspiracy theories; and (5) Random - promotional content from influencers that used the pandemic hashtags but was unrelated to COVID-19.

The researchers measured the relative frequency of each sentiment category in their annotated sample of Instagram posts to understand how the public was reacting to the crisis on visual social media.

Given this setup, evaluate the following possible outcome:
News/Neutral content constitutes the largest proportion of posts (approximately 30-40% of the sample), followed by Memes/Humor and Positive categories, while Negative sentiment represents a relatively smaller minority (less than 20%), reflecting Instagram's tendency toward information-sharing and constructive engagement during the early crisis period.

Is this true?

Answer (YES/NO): NO